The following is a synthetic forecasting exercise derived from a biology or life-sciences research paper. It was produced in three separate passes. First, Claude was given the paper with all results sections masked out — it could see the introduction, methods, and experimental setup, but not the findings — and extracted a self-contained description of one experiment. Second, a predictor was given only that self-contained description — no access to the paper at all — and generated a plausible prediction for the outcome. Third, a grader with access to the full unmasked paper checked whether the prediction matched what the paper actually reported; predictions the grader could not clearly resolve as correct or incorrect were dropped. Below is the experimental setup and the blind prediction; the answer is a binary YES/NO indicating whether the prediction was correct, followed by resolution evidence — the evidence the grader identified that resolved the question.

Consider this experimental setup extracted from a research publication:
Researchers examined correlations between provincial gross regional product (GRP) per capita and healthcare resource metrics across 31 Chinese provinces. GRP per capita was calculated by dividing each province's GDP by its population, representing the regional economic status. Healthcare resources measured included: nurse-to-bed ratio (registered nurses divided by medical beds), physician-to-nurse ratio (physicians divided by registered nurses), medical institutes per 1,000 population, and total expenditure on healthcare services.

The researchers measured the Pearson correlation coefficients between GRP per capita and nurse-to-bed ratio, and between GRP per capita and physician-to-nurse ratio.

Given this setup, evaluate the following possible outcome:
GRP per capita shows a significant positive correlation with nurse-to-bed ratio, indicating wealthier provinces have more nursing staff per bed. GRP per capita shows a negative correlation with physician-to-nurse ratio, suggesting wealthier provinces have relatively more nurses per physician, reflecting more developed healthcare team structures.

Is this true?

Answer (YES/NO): YES